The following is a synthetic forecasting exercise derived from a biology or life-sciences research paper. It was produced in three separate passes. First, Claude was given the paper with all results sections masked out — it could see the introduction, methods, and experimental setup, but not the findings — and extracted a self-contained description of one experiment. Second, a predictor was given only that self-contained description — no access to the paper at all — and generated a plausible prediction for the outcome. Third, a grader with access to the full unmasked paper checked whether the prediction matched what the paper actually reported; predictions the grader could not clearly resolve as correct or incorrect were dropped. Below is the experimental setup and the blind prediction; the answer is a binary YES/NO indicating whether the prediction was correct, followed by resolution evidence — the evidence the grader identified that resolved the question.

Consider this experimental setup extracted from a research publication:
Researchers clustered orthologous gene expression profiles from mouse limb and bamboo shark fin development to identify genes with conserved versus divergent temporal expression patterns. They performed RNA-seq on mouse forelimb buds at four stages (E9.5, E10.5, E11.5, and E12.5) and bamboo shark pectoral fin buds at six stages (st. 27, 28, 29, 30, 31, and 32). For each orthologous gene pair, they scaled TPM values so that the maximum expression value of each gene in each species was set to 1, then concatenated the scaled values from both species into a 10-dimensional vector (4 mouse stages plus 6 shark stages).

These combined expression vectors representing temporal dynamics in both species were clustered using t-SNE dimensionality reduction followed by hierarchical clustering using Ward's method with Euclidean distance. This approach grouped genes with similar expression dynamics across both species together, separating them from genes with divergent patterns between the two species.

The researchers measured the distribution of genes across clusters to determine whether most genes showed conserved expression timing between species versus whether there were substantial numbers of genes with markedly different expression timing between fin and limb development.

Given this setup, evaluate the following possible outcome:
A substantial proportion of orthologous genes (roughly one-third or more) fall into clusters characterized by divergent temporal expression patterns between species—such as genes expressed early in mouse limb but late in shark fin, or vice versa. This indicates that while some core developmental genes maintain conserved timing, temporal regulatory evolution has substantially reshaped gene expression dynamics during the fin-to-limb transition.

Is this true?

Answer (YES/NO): YES